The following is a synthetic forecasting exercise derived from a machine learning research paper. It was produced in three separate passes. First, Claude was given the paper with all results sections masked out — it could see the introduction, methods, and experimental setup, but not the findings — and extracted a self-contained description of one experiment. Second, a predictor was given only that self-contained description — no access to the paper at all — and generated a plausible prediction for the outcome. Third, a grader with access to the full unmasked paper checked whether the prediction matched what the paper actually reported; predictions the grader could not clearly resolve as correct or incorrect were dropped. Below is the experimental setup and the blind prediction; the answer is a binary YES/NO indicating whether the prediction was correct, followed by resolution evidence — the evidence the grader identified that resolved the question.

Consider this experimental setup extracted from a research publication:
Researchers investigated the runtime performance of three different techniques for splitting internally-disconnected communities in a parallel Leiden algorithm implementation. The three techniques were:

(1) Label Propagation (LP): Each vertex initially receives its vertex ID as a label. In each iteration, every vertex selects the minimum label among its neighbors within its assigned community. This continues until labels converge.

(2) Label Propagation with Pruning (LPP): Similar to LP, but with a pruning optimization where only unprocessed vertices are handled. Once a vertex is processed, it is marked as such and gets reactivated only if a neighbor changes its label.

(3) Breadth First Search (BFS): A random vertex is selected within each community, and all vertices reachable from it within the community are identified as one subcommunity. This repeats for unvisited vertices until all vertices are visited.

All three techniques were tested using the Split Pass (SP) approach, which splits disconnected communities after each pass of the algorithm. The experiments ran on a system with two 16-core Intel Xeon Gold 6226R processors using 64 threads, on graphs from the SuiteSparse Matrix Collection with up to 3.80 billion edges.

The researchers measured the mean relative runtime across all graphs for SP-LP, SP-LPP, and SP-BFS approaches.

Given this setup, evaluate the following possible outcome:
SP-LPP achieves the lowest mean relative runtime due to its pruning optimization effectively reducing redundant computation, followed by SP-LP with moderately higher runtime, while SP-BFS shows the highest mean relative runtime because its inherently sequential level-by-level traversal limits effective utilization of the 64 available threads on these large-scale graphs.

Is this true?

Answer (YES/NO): NO